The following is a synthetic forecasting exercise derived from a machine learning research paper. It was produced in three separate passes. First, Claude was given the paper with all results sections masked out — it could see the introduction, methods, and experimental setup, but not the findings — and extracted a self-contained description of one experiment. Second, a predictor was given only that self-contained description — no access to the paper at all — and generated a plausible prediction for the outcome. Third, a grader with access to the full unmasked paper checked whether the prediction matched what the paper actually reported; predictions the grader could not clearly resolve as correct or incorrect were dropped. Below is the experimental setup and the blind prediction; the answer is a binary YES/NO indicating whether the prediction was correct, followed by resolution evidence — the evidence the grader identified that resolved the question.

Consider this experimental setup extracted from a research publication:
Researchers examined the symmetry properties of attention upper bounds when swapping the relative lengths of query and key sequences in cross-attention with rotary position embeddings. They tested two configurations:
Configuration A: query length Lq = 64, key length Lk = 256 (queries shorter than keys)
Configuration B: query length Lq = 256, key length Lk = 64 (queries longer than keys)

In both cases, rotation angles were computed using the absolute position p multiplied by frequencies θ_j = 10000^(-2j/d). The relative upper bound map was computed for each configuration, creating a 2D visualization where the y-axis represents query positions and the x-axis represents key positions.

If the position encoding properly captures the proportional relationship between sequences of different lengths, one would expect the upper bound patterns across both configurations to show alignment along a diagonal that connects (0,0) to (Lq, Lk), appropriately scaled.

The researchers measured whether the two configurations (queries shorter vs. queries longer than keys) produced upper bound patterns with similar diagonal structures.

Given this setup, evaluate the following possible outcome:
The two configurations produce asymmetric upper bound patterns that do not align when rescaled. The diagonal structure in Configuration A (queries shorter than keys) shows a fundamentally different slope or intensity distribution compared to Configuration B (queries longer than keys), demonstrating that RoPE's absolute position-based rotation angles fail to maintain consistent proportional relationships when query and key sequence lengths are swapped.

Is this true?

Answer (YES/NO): YES